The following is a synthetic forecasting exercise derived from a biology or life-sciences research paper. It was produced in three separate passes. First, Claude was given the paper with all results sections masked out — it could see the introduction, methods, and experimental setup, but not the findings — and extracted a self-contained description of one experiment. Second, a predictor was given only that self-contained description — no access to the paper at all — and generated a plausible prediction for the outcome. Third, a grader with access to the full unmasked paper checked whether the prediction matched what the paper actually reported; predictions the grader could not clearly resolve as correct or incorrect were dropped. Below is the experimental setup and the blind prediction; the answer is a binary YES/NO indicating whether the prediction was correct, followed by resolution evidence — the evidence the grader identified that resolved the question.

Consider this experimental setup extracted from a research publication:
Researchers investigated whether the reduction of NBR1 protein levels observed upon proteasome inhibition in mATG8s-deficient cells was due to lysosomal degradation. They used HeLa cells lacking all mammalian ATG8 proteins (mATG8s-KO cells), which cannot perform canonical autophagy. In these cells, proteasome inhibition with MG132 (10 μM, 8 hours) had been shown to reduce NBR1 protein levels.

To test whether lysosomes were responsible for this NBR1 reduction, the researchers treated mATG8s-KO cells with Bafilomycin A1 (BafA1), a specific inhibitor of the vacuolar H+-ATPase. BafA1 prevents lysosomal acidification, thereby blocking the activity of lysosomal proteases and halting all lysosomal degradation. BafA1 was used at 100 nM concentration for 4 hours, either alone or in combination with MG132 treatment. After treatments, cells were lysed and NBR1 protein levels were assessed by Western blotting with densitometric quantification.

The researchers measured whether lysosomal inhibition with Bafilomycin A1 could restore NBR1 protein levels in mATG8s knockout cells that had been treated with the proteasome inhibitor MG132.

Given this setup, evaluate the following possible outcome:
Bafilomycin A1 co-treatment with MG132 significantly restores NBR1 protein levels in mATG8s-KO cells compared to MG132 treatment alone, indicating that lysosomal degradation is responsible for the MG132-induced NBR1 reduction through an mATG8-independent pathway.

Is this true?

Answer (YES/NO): NO